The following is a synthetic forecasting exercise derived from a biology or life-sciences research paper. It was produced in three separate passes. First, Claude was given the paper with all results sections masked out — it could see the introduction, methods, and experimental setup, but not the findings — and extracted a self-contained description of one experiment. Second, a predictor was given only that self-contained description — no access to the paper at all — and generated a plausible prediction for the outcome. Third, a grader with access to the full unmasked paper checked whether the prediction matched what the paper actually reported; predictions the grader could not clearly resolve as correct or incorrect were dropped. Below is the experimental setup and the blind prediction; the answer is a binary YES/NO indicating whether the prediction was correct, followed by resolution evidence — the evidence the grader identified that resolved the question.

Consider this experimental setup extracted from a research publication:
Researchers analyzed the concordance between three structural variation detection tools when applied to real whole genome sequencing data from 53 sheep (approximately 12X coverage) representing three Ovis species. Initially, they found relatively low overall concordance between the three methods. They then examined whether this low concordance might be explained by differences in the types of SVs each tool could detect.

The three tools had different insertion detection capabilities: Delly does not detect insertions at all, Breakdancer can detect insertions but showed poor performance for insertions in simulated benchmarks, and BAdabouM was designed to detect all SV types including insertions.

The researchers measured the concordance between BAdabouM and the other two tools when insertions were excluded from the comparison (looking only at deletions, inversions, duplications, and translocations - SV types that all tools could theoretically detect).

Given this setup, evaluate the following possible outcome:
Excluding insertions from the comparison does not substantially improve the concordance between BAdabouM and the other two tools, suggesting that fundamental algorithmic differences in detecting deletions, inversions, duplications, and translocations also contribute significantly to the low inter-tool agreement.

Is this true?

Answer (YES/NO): NO